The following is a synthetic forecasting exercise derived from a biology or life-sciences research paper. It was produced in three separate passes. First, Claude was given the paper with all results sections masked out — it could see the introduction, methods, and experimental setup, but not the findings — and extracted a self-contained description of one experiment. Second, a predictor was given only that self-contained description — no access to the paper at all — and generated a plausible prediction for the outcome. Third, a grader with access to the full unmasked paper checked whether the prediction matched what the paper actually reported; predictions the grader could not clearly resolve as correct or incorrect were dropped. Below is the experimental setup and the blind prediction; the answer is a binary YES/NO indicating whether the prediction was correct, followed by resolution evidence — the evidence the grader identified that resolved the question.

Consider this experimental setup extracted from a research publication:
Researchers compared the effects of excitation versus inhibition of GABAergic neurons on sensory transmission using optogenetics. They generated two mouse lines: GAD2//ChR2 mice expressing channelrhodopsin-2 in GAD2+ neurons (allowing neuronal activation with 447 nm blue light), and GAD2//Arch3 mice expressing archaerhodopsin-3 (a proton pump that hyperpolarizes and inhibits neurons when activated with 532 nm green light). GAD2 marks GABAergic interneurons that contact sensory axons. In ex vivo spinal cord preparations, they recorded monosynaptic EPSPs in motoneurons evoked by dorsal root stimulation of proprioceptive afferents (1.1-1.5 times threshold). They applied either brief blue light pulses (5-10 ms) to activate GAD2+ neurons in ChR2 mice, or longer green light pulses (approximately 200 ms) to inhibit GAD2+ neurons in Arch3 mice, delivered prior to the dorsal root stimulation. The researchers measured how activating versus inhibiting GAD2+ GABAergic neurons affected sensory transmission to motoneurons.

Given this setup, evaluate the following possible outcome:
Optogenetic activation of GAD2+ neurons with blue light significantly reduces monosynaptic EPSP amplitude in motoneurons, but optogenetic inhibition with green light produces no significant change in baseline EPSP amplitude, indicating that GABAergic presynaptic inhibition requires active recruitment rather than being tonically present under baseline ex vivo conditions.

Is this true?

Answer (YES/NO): NO